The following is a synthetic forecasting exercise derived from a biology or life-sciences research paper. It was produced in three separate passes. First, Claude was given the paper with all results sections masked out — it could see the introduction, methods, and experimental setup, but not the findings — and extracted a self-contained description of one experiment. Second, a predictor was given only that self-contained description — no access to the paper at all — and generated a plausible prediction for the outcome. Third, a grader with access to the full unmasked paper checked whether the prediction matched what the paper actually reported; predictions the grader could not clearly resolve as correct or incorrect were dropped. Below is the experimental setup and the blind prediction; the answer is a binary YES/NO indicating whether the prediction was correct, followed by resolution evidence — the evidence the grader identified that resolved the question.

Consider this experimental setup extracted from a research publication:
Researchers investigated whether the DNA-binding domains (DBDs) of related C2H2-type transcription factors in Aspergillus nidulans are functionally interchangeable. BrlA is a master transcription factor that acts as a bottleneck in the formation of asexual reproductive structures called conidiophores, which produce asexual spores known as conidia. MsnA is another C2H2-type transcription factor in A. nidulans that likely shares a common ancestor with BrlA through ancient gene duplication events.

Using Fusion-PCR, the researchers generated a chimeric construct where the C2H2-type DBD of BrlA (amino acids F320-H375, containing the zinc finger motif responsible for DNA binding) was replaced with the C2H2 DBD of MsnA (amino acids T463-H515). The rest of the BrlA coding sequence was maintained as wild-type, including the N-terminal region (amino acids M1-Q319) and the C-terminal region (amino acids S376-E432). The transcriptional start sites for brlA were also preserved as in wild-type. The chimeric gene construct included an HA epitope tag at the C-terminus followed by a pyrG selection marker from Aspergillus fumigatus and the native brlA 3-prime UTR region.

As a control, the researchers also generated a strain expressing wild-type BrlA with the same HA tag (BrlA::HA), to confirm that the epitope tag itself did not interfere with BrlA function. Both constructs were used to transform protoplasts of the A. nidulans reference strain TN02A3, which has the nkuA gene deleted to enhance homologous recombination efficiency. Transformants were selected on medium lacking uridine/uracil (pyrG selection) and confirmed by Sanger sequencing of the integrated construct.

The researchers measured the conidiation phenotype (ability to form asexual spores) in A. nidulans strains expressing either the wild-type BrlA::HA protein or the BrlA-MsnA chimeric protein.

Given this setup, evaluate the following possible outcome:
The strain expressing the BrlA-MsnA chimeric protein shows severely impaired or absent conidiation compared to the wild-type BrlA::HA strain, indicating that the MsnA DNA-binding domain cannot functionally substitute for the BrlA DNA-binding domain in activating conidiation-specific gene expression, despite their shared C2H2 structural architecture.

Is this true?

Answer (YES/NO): YES